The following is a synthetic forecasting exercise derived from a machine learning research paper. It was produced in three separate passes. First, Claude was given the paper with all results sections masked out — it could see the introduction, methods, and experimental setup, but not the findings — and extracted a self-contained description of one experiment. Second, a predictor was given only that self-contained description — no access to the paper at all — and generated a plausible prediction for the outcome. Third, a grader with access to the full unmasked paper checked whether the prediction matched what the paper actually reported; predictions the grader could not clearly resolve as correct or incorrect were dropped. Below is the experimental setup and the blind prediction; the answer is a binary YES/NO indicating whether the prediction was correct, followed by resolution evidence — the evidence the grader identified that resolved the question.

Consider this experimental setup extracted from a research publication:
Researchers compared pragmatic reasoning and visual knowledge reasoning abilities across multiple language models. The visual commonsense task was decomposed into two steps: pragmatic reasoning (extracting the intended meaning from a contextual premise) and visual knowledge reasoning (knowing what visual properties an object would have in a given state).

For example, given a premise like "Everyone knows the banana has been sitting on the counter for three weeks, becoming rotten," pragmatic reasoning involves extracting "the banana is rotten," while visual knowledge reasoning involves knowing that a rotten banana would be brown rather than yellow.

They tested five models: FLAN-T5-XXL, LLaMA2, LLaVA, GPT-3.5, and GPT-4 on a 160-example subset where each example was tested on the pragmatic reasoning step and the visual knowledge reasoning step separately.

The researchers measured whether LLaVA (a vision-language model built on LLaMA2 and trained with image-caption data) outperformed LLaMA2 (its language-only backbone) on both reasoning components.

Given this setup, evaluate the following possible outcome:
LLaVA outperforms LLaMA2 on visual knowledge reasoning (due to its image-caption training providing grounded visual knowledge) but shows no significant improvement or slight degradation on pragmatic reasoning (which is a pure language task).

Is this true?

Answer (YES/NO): NO